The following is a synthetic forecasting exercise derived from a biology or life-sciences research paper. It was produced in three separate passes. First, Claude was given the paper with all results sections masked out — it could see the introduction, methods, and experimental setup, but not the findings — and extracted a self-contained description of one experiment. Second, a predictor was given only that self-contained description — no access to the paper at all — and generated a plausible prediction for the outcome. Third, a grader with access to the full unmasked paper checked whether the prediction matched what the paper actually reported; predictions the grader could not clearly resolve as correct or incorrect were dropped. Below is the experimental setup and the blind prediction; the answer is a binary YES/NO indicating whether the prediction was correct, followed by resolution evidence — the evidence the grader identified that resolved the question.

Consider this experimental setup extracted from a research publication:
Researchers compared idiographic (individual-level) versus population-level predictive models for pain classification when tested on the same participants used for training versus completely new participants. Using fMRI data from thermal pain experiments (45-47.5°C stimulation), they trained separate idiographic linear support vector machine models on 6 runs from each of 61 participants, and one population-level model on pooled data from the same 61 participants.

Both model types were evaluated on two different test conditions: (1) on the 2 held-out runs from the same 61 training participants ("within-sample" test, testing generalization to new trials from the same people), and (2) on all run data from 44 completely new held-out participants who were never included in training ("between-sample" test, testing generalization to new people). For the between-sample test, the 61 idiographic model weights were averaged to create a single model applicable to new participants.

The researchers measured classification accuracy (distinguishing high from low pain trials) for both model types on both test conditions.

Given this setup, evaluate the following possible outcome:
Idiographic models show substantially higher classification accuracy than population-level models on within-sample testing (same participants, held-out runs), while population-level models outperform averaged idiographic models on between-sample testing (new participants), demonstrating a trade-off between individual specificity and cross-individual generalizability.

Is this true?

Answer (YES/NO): NO